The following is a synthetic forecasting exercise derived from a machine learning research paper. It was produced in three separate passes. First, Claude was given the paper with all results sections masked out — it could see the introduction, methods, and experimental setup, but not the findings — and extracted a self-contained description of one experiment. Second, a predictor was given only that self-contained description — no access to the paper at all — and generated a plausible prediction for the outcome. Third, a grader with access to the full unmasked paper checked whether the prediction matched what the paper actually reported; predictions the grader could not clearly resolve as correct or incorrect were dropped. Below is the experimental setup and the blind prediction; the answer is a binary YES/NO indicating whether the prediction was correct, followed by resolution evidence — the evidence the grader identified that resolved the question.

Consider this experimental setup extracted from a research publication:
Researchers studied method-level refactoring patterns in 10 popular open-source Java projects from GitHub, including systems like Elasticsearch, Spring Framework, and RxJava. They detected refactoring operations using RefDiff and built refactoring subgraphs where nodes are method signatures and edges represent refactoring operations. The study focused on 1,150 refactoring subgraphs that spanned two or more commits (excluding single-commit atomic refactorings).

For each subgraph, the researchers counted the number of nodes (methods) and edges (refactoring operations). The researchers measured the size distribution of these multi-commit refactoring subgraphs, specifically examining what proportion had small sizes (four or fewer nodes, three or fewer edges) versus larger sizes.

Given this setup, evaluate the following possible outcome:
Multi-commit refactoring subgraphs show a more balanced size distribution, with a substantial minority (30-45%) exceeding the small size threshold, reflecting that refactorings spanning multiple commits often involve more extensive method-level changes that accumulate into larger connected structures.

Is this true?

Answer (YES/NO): NO